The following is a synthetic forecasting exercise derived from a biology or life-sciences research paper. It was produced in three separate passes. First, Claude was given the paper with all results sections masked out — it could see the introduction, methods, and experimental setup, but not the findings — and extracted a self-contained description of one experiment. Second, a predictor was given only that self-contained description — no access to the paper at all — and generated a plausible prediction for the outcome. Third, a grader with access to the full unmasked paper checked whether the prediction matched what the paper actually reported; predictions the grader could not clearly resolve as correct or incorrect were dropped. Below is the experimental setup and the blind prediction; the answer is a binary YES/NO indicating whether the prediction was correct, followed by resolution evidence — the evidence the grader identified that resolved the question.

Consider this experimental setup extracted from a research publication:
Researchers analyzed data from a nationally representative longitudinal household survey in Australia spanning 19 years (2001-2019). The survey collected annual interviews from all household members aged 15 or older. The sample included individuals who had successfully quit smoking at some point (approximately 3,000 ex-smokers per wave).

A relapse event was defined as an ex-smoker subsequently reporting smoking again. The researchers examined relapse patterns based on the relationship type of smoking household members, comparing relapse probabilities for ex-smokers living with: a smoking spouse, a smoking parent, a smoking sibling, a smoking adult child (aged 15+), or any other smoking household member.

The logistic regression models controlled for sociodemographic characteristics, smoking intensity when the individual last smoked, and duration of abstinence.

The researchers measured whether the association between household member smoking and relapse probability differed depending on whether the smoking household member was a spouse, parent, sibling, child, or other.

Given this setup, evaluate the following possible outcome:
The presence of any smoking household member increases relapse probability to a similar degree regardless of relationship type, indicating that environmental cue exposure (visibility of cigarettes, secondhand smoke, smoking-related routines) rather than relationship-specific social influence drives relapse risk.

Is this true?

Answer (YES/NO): NO